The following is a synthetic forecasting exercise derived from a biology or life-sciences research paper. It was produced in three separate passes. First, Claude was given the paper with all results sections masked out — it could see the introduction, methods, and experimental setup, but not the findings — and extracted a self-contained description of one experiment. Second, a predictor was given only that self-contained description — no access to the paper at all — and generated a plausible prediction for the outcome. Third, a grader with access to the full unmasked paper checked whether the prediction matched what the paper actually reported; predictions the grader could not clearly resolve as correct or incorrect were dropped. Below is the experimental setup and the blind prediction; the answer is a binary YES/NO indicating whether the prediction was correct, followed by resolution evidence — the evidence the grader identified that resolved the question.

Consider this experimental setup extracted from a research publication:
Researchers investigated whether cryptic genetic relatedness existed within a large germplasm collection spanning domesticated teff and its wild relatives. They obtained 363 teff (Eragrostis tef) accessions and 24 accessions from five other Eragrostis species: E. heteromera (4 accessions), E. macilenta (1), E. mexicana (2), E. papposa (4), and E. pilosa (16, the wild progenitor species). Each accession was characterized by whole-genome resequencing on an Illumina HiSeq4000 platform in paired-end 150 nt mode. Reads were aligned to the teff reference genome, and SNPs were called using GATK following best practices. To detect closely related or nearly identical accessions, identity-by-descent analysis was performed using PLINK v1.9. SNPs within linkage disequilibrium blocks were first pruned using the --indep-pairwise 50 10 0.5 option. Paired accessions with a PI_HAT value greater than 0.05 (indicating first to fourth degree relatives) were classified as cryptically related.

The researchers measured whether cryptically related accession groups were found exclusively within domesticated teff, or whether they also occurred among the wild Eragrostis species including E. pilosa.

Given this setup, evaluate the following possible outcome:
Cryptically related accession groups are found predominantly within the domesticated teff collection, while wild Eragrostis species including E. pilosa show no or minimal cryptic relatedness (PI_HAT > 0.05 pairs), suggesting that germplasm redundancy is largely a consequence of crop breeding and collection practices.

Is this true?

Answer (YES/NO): YES